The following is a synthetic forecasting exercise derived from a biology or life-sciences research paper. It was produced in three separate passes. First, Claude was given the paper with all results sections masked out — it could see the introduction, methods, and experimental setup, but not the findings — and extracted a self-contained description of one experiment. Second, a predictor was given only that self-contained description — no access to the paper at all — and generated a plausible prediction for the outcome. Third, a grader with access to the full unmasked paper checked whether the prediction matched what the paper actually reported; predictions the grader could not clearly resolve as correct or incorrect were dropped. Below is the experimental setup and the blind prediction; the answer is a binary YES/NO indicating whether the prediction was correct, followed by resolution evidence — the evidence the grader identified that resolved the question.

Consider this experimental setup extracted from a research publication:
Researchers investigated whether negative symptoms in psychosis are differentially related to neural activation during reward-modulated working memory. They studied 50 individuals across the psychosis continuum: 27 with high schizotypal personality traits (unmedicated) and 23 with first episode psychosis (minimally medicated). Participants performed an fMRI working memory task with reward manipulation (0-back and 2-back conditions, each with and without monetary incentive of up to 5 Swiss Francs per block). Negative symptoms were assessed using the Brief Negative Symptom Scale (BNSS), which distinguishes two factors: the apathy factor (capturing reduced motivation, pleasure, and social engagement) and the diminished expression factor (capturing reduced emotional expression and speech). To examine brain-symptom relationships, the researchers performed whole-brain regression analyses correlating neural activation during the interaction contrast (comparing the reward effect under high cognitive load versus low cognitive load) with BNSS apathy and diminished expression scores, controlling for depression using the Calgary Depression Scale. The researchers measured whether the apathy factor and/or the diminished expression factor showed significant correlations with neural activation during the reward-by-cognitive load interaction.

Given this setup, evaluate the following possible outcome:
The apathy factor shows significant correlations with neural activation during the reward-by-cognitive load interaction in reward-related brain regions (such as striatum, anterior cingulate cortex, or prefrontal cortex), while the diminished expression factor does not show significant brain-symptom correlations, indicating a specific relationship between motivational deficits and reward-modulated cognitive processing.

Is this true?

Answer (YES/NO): NO